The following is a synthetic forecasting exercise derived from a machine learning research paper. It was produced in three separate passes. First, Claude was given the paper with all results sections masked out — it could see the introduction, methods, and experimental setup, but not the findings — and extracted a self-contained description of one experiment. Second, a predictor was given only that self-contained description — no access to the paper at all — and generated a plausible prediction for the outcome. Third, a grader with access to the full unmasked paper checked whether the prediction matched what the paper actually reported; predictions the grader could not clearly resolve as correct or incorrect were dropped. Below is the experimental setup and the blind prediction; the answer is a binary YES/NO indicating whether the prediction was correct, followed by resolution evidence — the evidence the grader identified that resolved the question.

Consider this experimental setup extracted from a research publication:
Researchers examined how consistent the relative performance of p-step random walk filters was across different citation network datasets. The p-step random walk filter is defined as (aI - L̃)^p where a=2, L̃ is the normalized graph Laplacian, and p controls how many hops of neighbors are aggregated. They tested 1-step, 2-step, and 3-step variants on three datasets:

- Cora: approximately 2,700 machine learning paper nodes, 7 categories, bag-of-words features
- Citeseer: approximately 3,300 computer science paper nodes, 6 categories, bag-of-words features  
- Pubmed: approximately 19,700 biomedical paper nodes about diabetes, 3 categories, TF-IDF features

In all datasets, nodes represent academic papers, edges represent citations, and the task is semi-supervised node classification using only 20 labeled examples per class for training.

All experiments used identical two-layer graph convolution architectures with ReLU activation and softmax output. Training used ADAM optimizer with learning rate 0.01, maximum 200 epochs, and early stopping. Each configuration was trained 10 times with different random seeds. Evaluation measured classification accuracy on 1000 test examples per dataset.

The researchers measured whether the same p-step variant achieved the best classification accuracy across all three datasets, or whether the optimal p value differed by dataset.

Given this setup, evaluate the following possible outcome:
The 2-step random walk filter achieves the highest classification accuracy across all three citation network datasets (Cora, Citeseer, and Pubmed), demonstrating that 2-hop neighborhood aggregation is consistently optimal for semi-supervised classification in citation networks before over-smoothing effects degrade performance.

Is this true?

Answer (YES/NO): NO